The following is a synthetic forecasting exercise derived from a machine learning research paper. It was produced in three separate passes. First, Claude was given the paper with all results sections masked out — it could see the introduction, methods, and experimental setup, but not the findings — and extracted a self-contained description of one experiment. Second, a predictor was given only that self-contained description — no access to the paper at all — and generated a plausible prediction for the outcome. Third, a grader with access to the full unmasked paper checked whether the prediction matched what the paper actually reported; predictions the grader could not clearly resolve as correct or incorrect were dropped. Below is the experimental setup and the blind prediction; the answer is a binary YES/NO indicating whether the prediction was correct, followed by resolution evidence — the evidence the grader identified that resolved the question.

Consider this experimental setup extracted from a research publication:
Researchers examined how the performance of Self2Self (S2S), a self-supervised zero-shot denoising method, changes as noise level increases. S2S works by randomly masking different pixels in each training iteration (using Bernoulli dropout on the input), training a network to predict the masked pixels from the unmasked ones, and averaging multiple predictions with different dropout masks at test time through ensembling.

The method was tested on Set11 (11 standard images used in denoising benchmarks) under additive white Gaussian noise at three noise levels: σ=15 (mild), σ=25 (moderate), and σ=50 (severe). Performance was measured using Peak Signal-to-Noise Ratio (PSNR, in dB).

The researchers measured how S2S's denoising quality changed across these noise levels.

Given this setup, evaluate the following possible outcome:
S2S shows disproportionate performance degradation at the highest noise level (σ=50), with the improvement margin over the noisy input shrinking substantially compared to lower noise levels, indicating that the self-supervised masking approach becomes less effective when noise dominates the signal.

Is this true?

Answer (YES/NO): NO